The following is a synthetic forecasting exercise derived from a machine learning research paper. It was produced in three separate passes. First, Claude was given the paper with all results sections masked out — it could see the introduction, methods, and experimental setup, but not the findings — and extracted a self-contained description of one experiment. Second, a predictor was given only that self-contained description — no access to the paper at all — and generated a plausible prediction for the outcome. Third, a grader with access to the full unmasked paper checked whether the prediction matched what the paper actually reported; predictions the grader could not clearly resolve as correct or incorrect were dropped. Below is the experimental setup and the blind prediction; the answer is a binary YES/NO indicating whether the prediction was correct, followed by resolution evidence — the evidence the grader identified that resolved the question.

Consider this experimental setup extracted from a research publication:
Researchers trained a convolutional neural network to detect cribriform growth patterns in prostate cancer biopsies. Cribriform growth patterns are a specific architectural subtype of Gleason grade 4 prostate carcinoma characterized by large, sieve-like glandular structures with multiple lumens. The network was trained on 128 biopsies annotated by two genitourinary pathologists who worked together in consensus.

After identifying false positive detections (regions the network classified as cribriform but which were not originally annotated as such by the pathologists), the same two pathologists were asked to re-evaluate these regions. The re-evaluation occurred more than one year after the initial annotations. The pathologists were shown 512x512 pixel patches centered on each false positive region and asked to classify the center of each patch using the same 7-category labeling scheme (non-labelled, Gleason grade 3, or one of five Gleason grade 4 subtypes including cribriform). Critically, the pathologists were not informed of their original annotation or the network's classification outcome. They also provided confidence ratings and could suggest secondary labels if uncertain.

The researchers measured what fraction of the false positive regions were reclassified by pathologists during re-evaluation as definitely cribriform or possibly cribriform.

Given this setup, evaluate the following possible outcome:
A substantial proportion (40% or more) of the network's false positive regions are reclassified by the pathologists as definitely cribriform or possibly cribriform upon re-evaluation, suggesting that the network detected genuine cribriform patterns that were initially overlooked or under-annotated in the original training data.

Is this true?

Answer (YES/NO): NO